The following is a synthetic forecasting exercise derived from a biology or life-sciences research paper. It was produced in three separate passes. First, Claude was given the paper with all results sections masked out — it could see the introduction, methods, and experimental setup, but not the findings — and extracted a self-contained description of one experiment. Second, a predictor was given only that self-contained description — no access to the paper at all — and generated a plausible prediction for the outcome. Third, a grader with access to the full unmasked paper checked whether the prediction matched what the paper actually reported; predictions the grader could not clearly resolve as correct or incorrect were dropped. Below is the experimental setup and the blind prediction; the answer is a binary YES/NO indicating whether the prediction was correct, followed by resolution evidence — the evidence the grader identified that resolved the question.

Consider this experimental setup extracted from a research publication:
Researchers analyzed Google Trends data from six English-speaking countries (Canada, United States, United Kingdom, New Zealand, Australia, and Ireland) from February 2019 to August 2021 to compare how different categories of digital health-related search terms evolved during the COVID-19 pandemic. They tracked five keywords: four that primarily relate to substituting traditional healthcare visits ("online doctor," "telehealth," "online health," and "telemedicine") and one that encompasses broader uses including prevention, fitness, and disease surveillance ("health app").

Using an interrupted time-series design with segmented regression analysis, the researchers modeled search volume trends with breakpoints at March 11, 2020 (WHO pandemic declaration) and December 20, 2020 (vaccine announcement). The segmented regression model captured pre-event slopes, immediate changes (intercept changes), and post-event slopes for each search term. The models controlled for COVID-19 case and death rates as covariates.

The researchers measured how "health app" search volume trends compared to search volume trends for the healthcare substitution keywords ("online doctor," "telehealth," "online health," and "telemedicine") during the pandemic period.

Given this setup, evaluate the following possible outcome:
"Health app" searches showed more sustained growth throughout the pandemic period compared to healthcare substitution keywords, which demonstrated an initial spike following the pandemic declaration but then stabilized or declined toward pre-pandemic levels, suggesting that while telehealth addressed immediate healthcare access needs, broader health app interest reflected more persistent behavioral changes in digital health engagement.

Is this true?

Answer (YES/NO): YES